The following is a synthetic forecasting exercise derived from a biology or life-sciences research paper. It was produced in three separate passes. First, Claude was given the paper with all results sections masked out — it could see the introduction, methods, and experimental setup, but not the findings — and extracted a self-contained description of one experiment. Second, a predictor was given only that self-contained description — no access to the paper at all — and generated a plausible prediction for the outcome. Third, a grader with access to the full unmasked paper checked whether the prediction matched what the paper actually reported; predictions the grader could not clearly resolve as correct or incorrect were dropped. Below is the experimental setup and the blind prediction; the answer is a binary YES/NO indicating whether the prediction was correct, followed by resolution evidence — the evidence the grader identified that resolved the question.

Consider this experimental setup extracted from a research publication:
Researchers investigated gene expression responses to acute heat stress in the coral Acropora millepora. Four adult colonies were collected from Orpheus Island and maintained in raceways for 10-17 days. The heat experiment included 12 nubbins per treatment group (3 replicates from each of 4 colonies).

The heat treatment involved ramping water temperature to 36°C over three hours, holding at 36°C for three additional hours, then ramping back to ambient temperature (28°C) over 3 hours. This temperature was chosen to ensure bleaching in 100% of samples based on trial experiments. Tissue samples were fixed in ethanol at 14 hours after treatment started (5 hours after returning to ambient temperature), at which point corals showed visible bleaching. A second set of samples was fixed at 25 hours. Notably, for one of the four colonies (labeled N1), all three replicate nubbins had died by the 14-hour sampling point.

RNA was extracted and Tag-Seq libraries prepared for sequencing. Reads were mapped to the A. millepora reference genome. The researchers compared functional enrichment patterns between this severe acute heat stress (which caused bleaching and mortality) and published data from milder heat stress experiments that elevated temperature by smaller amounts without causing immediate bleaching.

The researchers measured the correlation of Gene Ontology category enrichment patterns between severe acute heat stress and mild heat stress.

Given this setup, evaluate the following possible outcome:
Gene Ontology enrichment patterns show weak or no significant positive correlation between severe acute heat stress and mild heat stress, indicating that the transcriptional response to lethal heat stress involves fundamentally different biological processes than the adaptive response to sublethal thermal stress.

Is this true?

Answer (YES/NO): NO